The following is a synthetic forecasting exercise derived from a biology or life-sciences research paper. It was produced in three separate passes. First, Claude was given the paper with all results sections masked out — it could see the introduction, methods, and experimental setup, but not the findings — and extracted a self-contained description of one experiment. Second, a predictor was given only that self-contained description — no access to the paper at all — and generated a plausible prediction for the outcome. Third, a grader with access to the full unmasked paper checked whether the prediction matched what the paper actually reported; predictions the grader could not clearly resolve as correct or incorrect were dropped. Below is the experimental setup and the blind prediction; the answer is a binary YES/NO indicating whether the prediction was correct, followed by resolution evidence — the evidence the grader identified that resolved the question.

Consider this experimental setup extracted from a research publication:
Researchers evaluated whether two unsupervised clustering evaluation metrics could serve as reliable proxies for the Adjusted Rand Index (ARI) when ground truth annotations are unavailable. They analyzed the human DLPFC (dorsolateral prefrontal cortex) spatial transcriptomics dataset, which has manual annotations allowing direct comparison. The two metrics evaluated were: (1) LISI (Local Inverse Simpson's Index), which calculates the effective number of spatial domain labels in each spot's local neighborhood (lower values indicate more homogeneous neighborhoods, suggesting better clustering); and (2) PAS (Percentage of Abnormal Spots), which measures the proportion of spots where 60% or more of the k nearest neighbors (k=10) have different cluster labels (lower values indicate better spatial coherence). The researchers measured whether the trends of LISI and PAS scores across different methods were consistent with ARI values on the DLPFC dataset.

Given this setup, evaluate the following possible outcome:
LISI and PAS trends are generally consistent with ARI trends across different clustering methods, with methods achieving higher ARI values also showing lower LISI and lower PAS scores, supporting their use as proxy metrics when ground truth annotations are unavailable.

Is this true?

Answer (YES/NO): YES